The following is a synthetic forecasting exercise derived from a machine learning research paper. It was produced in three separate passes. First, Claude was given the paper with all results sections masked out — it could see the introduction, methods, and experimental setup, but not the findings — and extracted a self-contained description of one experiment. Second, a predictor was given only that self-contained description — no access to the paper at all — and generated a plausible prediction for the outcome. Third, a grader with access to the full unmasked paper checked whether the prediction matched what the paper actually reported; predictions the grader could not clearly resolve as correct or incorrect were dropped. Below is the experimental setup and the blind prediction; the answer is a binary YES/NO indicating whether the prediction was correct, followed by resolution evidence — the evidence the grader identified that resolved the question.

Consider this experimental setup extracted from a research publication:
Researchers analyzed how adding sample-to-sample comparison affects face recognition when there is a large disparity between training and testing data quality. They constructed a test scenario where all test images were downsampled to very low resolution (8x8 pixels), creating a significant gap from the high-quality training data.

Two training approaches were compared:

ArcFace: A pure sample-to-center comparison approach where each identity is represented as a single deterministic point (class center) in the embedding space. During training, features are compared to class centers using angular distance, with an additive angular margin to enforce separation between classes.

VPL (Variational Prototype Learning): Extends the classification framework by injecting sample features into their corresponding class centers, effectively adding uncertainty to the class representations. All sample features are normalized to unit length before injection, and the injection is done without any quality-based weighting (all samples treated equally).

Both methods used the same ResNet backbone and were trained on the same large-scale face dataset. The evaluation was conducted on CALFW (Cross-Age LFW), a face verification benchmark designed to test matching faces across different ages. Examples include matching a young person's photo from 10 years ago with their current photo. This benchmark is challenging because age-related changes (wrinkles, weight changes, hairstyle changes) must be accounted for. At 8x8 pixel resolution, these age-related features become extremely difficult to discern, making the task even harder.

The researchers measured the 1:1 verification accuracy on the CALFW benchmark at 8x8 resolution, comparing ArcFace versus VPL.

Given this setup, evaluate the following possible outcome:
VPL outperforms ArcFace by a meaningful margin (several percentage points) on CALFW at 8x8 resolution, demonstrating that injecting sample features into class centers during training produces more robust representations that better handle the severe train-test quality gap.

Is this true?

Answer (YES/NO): NO